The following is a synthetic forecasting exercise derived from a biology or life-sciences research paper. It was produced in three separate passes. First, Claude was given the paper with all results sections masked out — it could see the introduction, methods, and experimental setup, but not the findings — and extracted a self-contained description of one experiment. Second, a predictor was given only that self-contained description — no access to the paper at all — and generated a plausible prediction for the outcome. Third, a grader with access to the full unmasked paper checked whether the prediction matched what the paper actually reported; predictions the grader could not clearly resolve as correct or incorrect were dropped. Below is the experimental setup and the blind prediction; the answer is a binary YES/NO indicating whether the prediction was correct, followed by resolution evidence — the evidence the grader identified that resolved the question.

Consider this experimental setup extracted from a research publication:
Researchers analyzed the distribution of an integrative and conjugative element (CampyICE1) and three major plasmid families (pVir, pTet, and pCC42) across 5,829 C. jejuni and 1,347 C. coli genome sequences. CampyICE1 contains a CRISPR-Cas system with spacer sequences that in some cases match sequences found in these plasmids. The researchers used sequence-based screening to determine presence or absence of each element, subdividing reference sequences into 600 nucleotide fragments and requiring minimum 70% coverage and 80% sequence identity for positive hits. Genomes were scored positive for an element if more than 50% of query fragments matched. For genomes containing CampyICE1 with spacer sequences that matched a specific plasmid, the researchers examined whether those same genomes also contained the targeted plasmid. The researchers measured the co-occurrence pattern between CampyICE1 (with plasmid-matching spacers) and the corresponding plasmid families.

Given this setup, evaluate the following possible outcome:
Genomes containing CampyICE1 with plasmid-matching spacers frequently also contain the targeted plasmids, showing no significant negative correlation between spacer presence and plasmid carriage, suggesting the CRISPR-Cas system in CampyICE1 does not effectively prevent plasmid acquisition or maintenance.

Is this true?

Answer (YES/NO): NO